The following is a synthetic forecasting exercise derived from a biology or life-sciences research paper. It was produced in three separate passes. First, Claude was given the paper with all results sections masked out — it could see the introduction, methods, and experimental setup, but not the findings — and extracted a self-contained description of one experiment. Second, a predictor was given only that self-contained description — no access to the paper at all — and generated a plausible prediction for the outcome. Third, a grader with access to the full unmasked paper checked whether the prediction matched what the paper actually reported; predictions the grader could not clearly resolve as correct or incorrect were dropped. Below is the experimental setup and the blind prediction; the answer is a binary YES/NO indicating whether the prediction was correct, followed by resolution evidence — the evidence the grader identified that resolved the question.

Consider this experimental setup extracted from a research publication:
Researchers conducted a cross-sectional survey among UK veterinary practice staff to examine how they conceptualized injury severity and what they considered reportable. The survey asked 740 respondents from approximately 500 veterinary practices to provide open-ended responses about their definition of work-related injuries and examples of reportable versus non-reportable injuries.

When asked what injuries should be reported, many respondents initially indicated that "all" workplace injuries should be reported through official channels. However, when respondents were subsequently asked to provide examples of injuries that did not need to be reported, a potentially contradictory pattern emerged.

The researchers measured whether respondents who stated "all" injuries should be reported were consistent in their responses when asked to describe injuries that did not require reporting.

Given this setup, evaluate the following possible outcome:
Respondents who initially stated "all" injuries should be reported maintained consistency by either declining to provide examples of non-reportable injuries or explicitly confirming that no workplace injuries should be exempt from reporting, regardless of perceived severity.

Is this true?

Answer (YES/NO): NO